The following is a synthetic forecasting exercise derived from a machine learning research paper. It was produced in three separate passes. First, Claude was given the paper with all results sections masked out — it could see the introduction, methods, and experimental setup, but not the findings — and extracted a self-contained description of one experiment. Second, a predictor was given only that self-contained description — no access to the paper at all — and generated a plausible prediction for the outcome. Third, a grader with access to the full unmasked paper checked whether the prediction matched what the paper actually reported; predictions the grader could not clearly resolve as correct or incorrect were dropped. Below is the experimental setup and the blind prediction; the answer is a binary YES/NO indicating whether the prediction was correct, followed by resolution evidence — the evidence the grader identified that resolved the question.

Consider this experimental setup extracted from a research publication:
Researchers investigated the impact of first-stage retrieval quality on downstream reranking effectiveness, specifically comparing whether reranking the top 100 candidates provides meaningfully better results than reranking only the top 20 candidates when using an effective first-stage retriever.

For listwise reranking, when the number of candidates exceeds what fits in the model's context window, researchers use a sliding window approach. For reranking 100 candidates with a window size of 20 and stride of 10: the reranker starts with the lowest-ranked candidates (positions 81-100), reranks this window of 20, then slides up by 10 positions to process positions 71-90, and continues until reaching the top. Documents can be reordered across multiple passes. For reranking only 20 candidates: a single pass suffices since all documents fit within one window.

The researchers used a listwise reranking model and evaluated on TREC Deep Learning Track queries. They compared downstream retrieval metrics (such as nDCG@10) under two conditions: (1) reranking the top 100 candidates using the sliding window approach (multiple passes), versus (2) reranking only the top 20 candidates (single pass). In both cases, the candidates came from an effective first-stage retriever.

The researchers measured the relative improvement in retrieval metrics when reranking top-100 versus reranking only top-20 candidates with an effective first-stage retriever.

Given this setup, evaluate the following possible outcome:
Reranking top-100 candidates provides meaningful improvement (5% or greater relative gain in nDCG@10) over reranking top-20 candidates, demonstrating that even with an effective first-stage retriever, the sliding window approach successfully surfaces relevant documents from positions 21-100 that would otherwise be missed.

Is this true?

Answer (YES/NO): NO